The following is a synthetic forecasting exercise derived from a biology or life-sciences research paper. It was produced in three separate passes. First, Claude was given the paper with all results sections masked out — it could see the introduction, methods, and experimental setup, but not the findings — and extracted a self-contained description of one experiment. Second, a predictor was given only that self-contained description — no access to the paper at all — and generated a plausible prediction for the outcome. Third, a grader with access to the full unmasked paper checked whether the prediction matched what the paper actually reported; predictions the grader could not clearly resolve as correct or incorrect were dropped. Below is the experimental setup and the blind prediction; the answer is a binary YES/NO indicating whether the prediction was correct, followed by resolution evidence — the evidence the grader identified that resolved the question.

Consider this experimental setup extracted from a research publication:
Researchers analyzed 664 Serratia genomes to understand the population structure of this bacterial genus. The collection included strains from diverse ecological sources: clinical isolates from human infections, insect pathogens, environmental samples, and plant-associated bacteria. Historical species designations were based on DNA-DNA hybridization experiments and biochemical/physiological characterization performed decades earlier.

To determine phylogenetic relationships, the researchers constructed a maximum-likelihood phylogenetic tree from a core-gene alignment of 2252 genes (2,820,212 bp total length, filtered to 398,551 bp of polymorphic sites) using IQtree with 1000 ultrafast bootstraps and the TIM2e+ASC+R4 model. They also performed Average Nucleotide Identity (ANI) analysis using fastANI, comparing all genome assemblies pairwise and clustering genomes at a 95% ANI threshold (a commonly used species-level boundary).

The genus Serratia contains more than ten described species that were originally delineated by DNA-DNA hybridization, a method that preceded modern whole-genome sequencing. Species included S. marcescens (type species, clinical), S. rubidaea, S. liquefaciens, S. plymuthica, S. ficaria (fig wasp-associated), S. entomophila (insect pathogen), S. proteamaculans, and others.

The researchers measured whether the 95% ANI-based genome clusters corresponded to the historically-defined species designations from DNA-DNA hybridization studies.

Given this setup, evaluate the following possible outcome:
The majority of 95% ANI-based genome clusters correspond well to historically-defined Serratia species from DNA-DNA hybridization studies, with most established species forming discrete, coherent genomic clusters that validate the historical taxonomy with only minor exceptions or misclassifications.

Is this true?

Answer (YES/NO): YES